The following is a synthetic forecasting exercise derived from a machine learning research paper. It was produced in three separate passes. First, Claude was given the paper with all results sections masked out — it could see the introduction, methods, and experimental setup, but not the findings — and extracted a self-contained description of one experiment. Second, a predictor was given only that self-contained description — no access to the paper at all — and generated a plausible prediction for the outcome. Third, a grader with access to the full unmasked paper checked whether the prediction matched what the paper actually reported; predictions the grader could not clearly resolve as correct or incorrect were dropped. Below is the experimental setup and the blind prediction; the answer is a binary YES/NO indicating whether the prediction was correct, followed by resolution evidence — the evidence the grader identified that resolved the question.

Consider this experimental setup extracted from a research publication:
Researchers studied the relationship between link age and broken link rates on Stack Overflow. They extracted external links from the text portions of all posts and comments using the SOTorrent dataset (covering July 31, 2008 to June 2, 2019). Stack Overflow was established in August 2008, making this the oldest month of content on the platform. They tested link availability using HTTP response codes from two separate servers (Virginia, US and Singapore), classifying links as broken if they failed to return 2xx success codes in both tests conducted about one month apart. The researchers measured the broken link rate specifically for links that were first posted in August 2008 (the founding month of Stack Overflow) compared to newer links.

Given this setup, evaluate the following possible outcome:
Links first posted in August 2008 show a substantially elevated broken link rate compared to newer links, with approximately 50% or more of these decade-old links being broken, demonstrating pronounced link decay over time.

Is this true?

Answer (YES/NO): NO